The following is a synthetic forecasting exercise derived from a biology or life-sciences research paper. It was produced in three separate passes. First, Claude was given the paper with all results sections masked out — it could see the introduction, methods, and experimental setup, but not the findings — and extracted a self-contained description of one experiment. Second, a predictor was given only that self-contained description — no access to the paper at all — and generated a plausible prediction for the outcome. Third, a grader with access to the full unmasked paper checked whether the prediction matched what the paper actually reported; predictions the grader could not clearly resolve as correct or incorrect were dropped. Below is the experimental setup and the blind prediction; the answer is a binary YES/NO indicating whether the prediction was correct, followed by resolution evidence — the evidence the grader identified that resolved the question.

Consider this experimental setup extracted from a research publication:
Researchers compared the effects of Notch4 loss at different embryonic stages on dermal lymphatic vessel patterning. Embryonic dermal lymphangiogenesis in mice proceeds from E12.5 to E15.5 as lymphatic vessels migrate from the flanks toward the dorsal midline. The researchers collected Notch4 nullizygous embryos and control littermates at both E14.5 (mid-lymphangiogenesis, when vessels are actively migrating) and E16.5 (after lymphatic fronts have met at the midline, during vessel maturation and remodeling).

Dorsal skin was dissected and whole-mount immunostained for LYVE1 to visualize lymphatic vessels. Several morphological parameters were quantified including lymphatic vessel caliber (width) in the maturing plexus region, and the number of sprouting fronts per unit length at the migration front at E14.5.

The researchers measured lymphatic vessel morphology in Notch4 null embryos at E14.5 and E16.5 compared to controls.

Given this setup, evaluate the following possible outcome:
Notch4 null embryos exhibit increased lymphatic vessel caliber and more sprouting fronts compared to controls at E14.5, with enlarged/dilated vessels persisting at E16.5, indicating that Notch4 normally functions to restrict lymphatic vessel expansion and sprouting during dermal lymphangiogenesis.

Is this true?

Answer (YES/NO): NO